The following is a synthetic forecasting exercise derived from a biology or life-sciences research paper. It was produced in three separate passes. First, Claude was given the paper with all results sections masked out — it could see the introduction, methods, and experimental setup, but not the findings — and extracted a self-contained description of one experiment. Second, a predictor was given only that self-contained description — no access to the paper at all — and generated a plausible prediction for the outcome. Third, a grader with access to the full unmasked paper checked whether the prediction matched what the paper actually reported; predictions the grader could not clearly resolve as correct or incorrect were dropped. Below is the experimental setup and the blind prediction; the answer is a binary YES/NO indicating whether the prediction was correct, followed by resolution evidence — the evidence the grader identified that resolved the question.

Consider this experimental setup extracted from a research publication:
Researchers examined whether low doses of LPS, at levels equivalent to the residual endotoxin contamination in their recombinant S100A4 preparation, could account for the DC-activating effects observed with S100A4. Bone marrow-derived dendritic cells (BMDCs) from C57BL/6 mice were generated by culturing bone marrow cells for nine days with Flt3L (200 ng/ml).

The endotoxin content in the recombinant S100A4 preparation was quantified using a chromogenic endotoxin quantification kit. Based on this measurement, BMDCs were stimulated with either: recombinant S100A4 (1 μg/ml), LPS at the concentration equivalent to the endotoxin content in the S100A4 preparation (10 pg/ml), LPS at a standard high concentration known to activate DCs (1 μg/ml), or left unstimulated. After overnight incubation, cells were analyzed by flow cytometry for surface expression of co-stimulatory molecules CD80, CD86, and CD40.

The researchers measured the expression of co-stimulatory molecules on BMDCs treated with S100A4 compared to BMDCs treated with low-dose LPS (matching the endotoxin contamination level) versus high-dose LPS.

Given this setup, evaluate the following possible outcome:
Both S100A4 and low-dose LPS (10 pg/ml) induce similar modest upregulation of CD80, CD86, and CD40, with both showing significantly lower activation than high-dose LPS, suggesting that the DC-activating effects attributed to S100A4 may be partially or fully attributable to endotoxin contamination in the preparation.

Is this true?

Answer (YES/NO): NO